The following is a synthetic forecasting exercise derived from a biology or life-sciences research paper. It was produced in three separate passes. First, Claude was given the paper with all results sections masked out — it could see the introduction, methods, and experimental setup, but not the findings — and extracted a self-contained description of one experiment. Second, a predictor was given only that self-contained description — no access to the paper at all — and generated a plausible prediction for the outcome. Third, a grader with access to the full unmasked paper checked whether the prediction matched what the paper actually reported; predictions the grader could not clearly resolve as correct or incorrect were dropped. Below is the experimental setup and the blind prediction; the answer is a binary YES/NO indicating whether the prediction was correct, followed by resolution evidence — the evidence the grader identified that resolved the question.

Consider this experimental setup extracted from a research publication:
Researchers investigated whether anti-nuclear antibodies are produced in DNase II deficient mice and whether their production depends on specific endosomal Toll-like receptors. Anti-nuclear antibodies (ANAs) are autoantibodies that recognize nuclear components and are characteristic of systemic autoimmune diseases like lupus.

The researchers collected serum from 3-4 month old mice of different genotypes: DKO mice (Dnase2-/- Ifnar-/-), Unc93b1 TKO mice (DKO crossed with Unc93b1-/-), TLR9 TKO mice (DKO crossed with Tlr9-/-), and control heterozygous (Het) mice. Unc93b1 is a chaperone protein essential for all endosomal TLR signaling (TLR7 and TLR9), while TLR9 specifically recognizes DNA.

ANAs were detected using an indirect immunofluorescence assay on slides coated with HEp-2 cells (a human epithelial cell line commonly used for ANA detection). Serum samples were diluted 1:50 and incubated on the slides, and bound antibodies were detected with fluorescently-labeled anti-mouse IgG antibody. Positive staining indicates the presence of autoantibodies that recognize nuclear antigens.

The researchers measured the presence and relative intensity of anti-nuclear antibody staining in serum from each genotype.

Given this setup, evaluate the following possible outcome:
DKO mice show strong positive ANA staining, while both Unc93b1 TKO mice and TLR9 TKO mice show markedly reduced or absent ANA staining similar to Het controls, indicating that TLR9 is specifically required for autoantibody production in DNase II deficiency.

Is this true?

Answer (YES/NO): NO